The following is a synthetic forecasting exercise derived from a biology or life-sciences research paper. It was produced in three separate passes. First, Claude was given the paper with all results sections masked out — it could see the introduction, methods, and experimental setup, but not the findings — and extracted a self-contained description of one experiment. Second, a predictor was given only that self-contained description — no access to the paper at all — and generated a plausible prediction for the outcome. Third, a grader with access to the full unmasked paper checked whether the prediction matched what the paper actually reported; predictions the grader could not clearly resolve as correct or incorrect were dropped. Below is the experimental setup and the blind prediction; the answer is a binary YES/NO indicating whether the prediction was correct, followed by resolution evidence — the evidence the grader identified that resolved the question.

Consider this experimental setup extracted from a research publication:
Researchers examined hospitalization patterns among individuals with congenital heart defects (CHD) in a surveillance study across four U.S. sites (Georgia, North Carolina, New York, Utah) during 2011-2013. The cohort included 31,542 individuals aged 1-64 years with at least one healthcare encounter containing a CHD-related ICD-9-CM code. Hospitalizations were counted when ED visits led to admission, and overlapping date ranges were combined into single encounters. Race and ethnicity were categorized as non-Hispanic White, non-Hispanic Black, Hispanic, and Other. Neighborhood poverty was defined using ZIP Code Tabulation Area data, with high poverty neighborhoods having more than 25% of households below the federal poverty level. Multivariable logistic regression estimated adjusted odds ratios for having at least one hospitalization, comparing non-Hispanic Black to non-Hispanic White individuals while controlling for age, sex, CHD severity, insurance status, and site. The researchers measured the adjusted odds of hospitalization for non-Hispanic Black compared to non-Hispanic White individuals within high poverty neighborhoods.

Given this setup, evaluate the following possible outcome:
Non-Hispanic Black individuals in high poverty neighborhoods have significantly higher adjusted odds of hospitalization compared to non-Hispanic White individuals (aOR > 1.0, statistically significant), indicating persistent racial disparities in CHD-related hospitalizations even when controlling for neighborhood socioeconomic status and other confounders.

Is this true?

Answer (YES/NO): NO